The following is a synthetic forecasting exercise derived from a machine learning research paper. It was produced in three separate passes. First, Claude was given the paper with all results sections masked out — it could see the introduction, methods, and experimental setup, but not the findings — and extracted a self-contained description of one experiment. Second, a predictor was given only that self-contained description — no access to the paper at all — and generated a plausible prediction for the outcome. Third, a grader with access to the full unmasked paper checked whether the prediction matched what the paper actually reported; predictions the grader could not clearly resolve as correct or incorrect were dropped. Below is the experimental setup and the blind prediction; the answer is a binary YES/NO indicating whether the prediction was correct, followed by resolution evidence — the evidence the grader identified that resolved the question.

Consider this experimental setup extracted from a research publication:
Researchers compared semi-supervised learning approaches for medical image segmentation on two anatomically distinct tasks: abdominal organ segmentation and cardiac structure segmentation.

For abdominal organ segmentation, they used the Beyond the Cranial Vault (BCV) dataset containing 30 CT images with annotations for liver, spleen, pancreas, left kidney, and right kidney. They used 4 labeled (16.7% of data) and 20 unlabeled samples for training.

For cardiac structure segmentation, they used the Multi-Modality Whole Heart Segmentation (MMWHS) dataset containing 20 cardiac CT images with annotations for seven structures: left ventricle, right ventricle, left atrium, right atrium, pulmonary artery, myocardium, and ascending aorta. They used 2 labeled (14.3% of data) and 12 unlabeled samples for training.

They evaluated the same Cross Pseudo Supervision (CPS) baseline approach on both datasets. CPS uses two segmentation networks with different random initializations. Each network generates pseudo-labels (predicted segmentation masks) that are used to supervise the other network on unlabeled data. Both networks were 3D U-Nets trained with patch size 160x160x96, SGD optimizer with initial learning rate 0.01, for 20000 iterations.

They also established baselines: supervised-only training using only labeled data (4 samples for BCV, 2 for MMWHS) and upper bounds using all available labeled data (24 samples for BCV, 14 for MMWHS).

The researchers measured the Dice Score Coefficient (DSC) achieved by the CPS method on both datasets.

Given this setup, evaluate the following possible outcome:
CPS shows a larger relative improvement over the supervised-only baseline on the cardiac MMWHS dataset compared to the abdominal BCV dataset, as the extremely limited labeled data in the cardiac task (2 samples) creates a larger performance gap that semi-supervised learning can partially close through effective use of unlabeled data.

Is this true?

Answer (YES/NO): NO